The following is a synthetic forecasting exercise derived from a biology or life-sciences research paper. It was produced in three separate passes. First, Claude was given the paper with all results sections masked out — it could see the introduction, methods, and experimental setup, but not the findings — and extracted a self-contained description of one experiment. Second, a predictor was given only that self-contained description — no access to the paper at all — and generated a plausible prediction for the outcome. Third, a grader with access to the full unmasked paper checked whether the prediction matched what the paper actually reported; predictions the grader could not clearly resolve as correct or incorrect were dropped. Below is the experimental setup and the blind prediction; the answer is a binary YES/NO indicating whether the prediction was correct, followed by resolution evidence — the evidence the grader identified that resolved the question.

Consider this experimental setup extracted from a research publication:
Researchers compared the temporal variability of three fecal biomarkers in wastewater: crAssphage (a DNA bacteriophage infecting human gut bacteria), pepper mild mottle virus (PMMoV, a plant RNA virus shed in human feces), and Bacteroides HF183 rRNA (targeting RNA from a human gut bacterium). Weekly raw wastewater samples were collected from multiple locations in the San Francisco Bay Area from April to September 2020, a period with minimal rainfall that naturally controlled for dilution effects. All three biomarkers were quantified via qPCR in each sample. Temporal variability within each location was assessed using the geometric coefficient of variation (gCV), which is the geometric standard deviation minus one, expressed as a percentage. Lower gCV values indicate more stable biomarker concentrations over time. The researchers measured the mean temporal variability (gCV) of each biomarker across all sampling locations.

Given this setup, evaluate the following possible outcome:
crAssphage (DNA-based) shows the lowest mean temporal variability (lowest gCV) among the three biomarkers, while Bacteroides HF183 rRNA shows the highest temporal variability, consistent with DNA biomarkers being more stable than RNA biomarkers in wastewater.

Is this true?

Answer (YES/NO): NO